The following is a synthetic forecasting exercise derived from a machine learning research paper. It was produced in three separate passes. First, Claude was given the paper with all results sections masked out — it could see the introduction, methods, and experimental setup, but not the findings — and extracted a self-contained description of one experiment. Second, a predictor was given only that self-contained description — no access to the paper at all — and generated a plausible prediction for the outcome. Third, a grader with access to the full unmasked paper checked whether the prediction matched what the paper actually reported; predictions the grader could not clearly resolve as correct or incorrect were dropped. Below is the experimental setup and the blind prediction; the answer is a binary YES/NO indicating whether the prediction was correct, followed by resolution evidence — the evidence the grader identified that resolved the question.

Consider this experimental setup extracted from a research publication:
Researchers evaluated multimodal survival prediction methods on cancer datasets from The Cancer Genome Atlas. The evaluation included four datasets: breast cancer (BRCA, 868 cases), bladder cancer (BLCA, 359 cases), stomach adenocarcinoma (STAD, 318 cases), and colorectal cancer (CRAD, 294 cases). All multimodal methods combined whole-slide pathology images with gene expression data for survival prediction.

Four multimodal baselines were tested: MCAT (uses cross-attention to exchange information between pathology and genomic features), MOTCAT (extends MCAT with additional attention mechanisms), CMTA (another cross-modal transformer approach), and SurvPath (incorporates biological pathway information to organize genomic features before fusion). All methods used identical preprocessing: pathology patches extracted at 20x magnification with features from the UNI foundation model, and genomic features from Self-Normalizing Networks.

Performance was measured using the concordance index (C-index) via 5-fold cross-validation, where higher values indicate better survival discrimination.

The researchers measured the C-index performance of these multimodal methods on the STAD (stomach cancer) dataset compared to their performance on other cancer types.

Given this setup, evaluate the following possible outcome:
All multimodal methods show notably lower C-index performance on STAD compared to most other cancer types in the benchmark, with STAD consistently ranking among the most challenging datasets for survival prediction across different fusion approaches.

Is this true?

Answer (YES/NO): YES